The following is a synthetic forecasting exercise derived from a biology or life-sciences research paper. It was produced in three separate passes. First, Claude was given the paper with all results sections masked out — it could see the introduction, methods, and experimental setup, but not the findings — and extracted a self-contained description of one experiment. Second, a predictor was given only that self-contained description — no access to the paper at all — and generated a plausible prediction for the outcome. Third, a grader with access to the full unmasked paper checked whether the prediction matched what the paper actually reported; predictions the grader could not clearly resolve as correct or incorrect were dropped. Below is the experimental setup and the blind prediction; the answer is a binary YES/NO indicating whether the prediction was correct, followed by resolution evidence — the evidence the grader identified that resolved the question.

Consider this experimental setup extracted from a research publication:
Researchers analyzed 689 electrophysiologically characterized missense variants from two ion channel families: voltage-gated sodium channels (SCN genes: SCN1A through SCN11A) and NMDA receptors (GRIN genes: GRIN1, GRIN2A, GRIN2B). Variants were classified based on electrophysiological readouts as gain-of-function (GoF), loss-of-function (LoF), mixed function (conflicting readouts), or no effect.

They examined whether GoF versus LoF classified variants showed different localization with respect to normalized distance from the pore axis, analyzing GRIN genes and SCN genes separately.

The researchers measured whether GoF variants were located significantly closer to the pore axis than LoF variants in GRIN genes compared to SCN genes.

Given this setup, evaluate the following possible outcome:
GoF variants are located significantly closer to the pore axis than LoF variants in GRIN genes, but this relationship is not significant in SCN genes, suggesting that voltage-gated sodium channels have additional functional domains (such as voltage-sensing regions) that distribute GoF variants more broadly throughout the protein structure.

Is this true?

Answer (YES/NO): YES